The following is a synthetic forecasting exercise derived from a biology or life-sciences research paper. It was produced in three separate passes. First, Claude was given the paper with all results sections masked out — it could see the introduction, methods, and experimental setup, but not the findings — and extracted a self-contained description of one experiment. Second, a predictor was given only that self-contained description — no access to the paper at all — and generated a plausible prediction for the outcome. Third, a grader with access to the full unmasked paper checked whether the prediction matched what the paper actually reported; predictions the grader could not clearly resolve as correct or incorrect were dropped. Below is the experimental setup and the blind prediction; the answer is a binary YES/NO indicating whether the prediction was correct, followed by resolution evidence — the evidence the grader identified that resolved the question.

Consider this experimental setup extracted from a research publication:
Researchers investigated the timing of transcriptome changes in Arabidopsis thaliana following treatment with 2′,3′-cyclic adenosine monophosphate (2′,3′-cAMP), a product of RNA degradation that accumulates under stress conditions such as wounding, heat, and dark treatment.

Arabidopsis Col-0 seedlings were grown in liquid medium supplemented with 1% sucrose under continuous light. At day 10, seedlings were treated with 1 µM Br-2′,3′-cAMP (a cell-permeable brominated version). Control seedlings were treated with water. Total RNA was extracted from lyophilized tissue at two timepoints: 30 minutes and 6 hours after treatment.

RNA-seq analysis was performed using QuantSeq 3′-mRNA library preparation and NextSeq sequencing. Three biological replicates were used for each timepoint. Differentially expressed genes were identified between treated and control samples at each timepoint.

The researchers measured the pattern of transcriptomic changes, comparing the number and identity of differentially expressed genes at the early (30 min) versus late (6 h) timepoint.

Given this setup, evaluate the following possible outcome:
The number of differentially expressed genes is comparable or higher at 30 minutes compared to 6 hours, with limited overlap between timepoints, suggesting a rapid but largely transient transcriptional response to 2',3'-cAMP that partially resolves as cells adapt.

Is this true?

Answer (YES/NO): NO